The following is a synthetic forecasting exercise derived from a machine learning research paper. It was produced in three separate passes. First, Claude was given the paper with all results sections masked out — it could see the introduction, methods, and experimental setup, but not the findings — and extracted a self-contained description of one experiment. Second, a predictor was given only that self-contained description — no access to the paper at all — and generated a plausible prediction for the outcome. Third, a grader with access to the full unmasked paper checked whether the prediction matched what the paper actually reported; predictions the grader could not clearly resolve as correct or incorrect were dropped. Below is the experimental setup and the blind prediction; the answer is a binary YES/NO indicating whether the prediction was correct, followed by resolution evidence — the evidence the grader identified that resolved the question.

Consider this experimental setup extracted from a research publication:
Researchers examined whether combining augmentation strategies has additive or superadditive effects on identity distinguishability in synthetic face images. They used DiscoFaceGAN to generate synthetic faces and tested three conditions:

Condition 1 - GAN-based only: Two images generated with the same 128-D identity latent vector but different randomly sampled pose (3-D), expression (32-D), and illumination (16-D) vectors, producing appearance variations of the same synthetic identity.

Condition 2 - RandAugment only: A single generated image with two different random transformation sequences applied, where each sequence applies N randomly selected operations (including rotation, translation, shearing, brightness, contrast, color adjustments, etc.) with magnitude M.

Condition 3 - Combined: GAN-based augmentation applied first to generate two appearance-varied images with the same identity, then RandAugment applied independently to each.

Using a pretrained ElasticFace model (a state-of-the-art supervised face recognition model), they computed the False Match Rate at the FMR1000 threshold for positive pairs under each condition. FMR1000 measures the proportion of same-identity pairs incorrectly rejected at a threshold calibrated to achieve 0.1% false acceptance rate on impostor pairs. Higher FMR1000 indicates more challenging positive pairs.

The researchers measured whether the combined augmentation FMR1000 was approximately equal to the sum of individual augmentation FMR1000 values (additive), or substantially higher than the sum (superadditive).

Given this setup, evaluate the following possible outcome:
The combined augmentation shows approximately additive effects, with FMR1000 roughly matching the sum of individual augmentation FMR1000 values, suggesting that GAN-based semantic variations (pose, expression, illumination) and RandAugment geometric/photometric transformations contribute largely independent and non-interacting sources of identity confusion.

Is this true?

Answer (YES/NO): NO